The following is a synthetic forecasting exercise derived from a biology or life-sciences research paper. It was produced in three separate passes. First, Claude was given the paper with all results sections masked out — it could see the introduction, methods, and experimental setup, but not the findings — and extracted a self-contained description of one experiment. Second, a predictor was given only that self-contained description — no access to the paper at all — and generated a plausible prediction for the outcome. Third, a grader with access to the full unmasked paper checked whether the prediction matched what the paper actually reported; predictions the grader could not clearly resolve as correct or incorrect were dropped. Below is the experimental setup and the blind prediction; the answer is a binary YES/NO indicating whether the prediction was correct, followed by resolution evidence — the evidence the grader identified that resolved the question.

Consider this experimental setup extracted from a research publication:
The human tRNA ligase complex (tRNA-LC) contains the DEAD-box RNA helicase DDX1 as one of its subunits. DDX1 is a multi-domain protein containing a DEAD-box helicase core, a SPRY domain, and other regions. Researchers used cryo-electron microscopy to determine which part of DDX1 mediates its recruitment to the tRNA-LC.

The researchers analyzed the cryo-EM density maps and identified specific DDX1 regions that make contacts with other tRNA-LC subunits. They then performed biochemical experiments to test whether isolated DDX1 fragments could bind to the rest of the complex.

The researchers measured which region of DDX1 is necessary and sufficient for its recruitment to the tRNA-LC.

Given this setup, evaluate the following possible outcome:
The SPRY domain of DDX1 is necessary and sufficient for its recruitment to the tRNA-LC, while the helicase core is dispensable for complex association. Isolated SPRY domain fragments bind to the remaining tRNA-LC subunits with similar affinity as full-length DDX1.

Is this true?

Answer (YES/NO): NO